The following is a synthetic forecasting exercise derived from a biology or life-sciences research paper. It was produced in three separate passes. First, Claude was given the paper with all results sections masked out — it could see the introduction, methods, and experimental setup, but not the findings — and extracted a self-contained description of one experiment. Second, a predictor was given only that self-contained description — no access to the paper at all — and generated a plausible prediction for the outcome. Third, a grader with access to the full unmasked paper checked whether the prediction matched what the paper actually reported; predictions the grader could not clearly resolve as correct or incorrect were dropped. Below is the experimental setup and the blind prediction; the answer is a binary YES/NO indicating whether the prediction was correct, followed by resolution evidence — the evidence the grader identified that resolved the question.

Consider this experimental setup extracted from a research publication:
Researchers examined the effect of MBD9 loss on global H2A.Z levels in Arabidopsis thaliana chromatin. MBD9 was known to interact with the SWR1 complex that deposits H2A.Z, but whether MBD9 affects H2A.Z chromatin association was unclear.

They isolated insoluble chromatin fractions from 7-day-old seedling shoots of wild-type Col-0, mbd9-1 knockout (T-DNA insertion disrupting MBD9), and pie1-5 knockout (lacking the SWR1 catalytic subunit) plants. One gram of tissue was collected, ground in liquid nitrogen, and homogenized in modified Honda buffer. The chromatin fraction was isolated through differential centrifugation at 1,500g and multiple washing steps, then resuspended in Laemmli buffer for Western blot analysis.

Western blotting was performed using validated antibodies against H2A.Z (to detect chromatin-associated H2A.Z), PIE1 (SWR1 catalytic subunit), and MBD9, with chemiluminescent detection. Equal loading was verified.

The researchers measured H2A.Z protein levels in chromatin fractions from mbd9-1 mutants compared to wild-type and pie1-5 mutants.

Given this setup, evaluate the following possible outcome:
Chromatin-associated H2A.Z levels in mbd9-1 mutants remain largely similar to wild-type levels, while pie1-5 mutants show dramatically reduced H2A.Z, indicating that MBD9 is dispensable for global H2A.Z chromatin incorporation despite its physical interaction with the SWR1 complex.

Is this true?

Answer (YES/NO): NO